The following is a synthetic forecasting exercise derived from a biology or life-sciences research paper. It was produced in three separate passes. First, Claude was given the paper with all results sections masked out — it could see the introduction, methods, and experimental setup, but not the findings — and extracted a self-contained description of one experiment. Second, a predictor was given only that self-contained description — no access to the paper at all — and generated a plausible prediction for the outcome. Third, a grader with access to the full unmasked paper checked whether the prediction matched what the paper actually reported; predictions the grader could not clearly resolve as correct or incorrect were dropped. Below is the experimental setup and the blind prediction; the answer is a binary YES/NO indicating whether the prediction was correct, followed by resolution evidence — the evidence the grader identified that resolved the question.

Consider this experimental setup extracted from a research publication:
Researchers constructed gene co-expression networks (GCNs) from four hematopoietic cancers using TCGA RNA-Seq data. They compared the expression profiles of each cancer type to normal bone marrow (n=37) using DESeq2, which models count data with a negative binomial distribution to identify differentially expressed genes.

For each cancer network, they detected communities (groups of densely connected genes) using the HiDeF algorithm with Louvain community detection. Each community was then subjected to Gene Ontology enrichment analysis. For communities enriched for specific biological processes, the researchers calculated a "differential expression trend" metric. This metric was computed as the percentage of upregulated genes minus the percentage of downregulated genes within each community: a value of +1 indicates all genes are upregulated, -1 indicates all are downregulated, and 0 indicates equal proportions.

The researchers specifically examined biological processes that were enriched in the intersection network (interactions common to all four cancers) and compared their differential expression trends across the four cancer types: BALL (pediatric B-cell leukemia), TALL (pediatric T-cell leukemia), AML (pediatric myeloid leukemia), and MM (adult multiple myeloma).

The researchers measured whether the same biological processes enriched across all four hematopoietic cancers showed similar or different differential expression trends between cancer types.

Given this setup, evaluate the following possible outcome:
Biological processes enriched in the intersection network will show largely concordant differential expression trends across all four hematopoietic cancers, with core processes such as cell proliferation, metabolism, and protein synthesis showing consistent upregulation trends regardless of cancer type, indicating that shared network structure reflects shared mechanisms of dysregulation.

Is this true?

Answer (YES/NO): NO